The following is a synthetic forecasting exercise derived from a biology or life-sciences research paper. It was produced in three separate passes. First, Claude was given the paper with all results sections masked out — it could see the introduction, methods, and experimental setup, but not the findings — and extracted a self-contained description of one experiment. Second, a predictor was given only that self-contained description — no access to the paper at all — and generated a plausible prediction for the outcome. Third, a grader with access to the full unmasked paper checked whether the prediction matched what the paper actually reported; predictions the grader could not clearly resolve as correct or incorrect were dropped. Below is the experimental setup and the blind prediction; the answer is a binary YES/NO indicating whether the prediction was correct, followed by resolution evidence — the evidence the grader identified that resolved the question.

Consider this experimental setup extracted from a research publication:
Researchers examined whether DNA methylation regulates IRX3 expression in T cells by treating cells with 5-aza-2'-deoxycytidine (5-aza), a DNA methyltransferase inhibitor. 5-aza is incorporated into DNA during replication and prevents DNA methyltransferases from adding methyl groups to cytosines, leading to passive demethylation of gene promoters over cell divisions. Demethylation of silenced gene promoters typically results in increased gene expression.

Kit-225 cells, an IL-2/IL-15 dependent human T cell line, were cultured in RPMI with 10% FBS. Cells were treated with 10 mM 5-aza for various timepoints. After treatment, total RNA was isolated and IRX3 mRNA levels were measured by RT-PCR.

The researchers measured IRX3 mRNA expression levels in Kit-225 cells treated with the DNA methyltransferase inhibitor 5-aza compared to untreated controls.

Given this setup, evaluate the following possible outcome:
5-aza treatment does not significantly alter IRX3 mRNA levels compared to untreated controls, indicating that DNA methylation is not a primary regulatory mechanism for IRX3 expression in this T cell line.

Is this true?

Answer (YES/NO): NO